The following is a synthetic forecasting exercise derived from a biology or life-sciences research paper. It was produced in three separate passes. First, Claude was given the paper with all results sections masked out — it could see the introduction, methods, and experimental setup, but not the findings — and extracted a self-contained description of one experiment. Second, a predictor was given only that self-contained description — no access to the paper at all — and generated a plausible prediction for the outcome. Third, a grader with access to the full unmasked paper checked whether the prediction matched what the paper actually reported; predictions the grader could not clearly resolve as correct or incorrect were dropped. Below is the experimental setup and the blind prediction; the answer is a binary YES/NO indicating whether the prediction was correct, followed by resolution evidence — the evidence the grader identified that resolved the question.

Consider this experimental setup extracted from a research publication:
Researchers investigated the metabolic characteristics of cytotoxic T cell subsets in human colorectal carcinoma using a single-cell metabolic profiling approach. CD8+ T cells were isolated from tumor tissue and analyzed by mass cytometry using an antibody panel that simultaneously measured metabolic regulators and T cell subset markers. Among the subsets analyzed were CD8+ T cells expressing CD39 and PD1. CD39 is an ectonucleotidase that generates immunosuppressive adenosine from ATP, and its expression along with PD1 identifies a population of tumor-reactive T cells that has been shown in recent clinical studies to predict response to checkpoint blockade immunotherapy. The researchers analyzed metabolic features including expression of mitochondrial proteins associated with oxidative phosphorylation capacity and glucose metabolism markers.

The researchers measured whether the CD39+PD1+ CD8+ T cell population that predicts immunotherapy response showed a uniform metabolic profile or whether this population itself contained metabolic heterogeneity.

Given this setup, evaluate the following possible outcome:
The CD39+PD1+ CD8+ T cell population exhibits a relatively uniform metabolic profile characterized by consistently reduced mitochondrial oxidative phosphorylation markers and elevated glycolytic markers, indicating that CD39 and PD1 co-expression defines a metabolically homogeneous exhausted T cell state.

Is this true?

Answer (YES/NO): NO